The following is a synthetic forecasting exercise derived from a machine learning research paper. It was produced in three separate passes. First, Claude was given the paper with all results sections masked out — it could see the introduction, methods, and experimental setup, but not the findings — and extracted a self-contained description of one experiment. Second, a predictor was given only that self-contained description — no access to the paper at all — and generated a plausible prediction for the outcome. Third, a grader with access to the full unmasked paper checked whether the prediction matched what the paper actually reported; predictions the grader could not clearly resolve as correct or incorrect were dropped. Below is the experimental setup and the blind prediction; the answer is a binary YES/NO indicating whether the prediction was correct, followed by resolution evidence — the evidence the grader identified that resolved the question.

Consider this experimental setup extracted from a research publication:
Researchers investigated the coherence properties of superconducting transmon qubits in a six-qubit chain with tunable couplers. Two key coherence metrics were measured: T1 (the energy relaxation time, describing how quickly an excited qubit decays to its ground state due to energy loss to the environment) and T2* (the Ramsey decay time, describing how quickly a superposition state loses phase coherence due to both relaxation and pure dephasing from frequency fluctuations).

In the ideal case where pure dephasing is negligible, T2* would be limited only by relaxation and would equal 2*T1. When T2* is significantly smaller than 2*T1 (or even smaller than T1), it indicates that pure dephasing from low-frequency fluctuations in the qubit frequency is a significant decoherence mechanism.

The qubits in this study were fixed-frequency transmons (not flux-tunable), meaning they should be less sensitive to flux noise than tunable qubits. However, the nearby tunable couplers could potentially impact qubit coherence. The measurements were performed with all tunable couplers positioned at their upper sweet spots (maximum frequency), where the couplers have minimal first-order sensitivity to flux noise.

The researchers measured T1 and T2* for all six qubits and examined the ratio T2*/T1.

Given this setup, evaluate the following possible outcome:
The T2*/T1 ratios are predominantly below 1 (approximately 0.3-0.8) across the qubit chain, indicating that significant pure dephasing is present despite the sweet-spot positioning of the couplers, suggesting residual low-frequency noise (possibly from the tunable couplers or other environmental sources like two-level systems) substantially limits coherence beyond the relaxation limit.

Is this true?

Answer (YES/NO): NO